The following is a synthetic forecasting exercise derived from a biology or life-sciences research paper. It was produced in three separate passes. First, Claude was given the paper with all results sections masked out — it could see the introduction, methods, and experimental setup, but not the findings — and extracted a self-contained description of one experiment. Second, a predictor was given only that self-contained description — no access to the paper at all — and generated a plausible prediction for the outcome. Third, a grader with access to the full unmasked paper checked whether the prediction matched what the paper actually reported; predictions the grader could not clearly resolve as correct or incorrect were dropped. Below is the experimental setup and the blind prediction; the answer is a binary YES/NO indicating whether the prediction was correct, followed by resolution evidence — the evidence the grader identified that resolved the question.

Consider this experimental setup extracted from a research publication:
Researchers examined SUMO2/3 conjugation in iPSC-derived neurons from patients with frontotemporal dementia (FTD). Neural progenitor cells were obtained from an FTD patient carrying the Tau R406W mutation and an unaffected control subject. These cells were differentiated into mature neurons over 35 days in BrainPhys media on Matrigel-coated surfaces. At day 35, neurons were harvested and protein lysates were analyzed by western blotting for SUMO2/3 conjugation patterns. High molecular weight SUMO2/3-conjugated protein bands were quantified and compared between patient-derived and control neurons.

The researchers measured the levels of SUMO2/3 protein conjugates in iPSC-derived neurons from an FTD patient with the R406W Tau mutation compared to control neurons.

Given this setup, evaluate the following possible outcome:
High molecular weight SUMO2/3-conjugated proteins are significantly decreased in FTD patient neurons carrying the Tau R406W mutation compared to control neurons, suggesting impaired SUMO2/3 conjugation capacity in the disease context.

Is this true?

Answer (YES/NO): YES